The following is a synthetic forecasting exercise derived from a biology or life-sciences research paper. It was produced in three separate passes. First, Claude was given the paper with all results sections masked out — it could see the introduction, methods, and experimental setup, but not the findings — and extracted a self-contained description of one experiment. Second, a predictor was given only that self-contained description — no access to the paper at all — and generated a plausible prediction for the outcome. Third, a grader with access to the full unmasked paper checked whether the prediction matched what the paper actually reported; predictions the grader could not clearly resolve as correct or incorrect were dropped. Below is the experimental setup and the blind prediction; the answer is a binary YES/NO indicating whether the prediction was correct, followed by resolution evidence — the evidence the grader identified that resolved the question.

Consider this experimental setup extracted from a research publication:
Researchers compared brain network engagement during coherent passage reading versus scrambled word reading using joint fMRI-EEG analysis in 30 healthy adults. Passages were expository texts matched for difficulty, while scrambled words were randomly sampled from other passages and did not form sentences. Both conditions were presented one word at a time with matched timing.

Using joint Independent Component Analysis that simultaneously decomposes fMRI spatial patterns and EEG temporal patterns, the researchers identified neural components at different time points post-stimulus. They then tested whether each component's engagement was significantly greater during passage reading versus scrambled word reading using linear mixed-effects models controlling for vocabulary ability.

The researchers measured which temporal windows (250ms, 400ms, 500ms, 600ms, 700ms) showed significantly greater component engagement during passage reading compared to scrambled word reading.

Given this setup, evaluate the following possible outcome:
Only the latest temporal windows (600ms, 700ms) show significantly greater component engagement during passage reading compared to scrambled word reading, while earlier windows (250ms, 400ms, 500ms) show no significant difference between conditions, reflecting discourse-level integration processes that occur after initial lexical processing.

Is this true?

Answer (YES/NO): NO